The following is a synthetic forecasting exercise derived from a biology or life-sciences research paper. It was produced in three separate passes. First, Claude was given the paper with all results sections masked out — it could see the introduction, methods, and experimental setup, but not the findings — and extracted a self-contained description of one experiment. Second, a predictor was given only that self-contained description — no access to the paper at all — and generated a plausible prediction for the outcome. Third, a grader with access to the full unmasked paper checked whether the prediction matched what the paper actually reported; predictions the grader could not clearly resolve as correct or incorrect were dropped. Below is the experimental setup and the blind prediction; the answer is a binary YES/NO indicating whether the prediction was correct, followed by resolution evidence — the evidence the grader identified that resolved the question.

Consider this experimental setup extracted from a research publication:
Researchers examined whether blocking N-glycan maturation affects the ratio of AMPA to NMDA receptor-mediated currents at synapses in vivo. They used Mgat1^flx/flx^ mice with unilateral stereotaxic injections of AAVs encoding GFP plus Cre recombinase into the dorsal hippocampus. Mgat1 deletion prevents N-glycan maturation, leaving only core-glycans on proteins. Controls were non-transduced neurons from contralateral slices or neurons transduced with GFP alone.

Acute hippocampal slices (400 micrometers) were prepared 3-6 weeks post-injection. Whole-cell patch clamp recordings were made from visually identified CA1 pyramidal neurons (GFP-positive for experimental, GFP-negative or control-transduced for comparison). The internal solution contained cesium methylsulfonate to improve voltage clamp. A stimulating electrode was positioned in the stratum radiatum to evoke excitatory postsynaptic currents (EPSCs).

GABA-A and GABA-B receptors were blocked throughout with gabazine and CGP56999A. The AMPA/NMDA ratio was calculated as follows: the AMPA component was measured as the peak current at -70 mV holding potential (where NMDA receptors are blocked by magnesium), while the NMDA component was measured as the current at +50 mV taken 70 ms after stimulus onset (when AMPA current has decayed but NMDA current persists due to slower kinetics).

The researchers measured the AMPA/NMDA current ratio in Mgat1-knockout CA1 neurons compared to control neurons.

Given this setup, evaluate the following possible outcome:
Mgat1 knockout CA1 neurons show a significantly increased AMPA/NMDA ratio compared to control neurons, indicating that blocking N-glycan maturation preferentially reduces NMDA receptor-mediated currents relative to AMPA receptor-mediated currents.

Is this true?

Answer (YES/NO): YES